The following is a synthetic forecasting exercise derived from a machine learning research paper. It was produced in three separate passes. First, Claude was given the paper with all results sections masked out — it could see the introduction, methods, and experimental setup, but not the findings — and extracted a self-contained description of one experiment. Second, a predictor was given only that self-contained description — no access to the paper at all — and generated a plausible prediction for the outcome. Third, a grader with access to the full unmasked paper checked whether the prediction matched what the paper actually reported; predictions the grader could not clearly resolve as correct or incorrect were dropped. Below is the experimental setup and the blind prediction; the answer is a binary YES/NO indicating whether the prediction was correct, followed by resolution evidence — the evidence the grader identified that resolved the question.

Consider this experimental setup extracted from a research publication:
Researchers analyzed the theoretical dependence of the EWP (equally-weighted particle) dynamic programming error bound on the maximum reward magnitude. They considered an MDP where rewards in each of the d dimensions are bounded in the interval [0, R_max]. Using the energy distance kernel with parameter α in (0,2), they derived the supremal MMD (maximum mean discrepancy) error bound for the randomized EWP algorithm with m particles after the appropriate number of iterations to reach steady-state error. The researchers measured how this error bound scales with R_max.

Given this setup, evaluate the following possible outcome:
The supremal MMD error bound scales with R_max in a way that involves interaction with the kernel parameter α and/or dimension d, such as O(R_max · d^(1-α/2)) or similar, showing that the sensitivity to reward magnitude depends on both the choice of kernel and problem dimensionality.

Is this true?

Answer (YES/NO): NO